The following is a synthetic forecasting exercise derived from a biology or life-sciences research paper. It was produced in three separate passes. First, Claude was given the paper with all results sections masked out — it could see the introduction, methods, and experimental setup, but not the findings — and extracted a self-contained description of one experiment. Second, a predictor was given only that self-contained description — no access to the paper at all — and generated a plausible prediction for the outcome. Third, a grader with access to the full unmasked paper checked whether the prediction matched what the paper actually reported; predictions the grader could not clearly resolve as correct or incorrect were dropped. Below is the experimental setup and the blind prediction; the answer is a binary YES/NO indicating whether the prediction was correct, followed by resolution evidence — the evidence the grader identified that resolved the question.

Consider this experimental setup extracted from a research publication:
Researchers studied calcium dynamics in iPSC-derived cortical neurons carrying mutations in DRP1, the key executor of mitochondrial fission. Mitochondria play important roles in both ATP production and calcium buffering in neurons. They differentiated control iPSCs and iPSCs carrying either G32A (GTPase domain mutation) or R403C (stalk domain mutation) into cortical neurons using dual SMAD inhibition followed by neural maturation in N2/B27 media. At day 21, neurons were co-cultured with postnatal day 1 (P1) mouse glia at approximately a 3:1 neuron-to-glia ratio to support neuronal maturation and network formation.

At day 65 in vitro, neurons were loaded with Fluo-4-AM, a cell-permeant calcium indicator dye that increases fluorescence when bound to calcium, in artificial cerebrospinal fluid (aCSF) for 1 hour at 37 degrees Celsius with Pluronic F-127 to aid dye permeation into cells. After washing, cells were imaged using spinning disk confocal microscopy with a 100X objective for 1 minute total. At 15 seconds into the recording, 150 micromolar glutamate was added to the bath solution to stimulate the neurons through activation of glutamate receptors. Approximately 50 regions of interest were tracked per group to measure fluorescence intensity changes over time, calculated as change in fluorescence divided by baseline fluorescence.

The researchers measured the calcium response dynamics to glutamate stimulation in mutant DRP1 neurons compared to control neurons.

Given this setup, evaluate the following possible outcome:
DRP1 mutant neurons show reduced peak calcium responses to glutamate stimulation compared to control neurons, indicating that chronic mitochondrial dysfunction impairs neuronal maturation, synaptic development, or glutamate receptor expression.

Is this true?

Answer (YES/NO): NO